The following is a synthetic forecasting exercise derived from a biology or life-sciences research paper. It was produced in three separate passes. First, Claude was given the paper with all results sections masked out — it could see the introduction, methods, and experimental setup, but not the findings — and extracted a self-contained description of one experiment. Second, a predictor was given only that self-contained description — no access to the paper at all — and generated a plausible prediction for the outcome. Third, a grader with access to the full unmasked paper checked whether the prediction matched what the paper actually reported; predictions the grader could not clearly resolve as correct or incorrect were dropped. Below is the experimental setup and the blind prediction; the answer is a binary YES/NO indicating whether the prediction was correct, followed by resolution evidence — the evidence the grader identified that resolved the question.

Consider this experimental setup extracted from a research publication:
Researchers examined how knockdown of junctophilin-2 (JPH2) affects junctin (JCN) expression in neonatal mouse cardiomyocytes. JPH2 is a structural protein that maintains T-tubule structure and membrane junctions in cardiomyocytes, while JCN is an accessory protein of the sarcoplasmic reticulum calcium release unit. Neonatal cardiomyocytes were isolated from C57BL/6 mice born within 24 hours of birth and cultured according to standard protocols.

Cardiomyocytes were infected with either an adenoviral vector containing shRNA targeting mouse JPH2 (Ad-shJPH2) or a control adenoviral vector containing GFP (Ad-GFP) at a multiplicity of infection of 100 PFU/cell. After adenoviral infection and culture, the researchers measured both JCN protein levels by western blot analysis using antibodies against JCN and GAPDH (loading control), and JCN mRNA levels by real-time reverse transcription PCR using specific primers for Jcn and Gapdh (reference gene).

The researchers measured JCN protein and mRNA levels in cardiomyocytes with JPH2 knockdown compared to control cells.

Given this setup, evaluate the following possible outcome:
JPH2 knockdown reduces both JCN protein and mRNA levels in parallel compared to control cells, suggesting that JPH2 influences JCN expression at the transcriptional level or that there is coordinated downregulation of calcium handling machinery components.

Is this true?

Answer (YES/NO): NO